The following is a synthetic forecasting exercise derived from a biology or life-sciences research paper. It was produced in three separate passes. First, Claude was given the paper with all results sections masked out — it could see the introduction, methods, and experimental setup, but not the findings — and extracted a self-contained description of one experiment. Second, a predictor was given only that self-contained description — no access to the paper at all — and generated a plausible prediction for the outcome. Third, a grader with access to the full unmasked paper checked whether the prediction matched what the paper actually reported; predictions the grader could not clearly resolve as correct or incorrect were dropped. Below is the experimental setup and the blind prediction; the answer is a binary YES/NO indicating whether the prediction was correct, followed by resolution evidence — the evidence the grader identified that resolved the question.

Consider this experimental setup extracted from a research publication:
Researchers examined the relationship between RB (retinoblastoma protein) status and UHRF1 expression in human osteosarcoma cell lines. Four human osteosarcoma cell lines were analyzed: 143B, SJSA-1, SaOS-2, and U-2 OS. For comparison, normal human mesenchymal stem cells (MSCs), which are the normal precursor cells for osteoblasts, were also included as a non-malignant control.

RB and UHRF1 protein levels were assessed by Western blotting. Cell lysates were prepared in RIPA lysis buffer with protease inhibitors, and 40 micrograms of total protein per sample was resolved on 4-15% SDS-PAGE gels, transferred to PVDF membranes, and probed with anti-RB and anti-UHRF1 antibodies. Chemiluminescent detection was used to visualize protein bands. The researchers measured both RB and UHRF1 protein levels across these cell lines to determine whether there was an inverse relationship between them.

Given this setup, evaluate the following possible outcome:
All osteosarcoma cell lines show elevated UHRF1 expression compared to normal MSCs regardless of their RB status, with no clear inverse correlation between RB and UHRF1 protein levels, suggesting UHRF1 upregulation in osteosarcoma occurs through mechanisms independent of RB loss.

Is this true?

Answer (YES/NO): YES